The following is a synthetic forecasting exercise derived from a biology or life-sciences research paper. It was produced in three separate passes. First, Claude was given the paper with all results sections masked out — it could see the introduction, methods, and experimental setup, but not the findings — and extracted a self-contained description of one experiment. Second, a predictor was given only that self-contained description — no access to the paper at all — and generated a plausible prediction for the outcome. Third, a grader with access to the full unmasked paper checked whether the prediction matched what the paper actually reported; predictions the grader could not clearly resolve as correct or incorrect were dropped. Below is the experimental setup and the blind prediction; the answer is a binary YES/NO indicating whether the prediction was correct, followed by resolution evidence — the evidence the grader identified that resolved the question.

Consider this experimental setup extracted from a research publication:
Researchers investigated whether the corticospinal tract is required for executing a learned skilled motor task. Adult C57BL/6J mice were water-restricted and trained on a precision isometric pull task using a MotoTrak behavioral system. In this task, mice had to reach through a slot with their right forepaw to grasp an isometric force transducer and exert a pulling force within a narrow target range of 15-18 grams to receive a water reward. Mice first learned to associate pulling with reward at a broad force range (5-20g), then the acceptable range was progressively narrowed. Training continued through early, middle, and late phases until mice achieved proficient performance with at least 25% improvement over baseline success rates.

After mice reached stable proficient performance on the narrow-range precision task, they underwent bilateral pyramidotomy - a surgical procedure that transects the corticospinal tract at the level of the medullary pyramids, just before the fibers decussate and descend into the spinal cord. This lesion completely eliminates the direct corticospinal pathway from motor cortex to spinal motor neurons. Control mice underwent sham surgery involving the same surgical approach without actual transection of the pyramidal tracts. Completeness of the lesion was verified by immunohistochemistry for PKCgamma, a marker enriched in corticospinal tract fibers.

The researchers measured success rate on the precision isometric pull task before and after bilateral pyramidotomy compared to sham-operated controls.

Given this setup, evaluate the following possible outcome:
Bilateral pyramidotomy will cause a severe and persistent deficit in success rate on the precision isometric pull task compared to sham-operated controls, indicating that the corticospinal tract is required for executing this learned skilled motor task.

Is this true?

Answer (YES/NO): YES